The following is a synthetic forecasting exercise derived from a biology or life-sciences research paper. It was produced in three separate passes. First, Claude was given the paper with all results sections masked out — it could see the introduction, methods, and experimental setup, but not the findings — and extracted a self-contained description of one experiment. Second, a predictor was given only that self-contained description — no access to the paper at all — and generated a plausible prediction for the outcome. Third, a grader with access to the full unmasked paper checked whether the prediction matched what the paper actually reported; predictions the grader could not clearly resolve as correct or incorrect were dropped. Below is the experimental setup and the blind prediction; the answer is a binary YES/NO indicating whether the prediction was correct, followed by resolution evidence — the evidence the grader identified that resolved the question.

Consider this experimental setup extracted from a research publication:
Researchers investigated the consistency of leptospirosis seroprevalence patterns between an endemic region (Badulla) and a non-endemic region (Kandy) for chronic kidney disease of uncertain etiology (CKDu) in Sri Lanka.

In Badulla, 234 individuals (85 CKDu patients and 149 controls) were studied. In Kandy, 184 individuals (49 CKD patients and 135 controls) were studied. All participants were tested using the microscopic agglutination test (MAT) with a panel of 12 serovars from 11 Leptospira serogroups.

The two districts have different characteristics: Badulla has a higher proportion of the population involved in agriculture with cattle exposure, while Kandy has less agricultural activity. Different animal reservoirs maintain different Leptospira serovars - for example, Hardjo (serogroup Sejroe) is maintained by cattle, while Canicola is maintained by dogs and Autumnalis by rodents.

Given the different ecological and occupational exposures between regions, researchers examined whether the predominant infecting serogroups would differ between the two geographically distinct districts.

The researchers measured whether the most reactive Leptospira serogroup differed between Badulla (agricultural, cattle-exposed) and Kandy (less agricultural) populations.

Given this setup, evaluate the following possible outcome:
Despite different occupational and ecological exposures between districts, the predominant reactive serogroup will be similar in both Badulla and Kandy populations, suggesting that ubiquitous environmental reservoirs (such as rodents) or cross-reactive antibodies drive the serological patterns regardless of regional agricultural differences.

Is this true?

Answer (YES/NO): YES